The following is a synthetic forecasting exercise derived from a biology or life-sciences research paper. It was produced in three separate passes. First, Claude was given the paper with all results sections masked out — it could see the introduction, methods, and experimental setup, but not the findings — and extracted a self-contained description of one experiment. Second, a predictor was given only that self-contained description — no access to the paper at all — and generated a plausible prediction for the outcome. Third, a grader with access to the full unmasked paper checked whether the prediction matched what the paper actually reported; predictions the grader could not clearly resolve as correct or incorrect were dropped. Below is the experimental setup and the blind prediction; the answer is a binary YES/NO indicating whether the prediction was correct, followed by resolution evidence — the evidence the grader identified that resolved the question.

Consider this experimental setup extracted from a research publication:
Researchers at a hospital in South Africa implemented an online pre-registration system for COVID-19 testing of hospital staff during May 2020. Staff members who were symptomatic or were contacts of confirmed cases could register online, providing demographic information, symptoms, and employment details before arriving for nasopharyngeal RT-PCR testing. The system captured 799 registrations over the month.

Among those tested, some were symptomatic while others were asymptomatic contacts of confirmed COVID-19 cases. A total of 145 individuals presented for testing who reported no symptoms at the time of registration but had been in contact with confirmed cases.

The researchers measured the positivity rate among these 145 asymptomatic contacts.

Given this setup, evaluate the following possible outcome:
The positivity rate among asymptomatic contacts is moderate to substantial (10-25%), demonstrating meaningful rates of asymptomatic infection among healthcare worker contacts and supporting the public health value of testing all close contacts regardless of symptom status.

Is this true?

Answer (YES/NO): NO